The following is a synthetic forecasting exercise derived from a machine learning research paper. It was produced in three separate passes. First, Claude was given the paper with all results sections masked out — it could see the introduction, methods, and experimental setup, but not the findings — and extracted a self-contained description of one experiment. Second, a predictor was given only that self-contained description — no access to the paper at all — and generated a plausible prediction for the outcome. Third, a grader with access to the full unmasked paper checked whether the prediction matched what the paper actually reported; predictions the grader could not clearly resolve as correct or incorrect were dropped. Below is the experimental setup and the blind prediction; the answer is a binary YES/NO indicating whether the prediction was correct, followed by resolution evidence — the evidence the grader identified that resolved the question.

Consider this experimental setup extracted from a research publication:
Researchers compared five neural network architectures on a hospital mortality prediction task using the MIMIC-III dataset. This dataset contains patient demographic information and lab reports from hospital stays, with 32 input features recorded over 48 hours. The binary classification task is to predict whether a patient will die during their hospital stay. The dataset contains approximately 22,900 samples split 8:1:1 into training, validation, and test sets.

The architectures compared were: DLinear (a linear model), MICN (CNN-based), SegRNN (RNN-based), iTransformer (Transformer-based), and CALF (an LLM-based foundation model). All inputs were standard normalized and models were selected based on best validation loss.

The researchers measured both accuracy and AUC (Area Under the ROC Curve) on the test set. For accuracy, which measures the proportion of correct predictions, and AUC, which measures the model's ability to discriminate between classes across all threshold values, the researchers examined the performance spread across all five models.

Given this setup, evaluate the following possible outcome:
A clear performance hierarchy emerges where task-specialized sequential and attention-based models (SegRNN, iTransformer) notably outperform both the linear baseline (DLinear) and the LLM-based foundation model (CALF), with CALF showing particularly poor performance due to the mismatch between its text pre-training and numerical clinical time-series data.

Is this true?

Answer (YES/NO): NO